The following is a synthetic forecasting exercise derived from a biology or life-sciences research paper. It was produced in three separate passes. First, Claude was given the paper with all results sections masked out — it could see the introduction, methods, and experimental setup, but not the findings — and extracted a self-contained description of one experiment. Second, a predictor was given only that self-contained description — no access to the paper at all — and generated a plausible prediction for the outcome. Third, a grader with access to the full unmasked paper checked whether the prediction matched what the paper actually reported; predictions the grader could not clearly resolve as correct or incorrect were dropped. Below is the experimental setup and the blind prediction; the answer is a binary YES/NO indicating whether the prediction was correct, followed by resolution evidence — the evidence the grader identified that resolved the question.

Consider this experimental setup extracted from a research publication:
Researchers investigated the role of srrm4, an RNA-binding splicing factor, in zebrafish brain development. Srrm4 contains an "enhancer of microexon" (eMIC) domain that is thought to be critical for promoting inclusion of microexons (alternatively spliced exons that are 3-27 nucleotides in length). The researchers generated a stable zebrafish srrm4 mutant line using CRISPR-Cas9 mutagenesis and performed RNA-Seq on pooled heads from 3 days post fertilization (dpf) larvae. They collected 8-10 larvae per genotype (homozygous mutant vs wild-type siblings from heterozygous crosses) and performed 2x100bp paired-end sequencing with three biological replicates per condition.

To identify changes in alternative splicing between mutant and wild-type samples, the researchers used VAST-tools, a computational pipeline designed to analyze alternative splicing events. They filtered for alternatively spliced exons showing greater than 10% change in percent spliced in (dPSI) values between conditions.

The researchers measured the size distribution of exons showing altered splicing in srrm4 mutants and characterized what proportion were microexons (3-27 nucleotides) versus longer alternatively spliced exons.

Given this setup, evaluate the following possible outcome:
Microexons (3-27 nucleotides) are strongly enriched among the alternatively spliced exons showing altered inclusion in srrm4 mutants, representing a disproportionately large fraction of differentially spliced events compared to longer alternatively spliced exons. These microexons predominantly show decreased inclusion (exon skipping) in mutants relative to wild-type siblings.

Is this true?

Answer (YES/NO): NO